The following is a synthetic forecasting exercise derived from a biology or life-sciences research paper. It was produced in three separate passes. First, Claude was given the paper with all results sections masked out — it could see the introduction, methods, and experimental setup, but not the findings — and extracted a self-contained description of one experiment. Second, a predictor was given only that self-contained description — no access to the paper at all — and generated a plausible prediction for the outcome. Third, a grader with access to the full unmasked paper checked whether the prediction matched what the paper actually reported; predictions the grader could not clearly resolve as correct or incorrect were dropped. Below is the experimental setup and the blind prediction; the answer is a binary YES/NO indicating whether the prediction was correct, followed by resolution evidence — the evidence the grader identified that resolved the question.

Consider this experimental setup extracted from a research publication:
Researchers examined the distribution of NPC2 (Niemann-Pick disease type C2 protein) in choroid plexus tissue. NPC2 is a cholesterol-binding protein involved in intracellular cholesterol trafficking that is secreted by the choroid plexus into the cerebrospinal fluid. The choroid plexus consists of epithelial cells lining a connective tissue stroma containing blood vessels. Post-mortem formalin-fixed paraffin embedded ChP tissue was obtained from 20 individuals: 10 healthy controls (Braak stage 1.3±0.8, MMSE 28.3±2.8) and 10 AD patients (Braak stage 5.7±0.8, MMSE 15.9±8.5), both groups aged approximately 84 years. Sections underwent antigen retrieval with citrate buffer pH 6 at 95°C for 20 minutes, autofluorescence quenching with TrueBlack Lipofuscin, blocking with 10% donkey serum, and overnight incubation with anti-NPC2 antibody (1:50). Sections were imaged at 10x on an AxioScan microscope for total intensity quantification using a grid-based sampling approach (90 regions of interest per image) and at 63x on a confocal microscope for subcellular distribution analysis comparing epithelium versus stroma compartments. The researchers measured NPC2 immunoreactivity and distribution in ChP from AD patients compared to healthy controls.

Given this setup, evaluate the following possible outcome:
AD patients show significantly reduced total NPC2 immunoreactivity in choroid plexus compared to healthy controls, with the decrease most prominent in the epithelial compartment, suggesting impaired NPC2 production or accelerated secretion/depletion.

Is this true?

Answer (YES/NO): NO